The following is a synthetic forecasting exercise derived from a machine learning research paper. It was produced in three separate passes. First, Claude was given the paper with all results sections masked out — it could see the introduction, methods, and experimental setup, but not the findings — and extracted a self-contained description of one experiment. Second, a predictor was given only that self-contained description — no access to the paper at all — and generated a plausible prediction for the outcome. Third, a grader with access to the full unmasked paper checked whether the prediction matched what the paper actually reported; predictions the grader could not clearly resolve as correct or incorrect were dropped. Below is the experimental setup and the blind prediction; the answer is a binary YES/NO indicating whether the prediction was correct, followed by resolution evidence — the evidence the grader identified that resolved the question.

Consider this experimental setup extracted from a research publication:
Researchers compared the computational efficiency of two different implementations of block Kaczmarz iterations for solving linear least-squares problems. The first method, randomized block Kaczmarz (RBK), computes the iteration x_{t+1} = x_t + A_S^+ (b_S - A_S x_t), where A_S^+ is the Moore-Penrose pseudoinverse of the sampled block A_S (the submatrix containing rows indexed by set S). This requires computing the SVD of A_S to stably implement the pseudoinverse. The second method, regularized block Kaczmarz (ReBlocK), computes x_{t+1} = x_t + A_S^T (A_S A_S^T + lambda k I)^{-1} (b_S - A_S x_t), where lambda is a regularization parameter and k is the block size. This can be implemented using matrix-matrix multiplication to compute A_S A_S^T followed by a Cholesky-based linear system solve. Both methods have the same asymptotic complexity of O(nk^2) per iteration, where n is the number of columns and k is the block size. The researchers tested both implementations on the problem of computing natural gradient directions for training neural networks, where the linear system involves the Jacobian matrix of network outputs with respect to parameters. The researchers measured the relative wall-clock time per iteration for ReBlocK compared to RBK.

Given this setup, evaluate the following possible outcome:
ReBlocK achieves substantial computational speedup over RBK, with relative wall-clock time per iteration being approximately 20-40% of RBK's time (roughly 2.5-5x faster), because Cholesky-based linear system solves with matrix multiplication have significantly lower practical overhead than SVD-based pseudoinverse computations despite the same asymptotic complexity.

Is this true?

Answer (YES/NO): YES